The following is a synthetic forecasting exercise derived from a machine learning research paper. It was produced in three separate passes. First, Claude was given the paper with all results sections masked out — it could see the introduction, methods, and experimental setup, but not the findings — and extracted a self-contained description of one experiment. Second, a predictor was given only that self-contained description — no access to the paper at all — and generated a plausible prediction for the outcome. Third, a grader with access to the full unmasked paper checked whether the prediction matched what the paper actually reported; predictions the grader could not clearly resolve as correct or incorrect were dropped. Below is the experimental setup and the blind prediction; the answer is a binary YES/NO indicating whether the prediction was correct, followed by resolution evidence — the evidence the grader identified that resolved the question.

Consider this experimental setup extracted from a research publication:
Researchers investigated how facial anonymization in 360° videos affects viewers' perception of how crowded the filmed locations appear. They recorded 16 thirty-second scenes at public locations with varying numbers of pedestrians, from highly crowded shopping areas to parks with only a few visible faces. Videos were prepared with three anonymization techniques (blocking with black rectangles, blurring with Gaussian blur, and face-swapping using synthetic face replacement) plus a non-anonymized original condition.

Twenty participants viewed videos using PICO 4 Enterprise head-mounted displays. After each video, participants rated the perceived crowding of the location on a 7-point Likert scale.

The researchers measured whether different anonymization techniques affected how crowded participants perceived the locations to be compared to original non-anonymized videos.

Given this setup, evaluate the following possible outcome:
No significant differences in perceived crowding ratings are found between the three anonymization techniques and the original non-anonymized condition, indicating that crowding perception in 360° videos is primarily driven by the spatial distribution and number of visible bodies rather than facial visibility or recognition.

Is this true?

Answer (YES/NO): YES